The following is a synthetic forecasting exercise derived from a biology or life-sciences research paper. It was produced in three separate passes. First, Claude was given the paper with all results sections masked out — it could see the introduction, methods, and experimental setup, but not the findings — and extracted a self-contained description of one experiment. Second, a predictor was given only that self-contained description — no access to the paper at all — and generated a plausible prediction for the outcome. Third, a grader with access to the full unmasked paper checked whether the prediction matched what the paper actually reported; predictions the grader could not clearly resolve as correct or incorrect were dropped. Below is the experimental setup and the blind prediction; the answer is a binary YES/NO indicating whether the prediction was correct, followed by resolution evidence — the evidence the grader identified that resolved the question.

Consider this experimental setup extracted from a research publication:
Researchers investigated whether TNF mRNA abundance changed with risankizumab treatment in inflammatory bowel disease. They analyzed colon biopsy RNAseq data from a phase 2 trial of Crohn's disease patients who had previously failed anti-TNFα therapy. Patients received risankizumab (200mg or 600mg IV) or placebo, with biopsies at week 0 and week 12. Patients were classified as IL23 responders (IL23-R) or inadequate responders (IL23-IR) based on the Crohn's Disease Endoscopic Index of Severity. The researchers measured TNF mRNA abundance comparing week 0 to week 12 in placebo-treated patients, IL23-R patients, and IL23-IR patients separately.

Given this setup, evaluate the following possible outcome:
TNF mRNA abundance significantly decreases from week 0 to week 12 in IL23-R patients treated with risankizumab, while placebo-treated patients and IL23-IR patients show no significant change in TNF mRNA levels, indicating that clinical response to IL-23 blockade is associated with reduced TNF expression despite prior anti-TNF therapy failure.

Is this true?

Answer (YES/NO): NO